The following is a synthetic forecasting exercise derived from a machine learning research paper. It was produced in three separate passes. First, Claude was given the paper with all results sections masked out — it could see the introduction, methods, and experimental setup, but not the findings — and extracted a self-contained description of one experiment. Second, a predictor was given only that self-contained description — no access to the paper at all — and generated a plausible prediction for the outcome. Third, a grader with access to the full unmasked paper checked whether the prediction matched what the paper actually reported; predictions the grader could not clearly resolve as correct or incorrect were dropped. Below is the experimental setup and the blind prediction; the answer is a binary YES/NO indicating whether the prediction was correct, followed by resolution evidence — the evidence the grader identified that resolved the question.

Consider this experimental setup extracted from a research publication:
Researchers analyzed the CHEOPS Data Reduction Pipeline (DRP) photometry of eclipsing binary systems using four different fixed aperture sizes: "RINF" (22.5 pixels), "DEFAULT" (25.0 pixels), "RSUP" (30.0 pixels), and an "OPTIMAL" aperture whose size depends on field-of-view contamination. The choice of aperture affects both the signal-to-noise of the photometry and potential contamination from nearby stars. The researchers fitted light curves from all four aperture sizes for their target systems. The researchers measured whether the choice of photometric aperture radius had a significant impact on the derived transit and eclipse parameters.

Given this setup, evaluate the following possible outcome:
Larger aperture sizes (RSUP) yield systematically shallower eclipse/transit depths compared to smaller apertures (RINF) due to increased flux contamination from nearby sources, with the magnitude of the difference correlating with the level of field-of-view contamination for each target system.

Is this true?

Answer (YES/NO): NO